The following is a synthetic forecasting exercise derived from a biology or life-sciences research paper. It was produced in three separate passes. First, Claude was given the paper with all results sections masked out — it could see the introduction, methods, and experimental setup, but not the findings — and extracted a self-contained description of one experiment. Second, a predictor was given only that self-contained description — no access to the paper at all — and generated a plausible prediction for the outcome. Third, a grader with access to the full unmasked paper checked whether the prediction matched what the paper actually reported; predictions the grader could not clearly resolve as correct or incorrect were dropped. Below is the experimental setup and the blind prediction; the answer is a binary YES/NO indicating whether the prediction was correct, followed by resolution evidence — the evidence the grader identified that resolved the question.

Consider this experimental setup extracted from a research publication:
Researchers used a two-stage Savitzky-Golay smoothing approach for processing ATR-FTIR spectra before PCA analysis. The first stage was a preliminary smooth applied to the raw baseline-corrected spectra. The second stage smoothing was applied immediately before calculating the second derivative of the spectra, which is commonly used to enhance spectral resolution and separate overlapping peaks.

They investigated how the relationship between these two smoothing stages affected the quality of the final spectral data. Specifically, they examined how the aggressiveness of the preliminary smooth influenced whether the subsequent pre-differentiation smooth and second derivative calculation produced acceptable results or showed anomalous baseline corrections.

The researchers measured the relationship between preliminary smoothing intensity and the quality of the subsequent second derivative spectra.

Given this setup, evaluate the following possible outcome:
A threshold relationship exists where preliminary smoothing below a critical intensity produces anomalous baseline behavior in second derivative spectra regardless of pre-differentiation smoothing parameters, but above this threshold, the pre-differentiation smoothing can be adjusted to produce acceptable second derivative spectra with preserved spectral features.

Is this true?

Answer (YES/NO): NO